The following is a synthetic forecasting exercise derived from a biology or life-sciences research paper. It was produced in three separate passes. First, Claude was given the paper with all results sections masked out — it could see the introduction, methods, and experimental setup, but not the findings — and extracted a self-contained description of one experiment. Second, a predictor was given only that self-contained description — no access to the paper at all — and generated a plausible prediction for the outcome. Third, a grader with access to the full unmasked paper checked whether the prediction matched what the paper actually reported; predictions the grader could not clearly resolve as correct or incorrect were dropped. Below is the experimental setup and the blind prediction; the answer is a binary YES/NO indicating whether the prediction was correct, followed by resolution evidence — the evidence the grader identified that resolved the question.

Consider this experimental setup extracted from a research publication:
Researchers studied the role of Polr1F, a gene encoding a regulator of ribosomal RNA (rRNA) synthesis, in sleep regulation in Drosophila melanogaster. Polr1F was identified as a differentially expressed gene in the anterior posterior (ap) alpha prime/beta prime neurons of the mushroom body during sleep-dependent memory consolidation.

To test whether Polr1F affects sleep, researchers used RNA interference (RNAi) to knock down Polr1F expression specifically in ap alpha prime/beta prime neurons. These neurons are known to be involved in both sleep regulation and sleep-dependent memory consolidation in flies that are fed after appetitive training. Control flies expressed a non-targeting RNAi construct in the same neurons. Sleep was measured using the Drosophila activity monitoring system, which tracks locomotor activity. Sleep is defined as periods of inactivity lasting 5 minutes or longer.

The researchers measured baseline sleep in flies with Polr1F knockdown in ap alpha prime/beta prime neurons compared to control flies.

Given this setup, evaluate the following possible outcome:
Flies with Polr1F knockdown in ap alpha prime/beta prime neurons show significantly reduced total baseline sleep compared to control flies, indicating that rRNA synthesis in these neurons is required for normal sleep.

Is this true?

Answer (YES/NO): NO